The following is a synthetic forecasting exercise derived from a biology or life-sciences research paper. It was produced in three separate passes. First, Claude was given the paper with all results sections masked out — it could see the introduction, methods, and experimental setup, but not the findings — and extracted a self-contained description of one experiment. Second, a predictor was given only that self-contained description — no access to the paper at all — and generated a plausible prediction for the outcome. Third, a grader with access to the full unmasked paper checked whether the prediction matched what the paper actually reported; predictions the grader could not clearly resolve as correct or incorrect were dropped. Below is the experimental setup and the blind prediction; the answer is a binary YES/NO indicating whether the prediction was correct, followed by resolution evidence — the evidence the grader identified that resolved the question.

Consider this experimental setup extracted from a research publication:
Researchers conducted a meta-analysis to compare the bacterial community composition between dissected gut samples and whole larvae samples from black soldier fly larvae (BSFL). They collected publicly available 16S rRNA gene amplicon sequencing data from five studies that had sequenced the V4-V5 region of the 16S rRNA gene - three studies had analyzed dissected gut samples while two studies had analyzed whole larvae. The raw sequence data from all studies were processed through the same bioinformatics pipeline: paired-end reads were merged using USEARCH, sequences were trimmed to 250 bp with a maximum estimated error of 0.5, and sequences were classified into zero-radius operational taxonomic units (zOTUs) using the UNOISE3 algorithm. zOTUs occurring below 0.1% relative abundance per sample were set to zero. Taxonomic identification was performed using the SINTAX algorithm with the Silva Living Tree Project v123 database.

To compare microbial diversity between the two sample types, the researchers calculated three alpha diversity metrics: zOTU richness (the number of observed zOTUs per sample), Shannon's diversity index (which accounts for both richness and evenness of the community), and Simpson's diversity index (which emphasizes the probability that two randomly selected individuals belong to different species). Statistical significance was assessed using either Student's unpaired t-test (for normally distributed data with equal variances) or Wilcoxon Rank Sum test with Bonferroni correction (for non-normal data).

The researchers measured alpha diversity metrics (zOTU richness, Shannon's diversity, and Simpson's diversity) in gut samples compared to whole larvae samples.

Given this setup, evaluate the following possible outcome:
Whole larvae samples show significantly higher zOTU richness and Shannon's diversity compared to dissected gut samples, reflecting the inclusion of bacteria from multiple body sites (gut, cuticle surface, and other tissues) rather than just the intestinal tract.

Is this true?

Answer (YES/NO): YES